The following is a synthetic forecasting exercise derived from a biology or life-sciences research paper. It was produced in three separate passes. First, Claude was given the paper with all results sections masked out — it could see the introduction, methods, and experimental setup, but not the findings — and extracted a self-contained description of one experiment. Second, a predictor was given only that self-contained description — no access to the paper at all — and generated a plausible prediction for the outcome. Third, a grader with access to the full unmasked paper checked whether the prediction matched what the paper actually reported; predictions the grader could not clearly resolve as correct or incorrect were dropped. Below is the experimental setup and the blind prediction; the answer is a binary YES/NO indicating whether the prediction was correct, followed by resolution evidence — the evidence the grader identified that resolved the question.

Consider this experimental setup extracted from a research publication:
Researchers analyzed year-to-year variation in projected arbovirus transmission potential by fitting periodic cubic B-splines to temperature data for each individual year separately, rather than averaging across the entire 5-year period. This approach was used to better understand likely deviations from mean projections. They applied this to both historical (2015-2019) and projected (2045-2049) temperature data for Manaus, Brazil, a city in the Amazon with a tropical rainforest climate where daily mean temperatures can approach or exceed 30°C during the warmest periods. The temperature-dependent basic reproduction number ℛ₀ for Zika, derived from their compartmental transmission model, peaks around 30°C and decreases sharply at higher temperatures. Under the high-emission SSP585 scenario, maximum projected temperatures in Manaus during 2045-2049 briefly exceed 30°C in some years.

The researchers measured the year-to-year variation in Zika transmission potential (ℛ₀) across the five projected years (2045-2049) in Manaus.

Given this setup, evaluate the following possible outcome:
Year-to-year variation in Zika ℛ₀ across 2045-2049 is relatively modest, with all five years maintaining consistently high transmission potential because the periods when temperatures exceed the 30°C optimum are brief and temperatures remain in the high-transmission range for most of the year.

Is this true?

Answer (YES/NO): NO